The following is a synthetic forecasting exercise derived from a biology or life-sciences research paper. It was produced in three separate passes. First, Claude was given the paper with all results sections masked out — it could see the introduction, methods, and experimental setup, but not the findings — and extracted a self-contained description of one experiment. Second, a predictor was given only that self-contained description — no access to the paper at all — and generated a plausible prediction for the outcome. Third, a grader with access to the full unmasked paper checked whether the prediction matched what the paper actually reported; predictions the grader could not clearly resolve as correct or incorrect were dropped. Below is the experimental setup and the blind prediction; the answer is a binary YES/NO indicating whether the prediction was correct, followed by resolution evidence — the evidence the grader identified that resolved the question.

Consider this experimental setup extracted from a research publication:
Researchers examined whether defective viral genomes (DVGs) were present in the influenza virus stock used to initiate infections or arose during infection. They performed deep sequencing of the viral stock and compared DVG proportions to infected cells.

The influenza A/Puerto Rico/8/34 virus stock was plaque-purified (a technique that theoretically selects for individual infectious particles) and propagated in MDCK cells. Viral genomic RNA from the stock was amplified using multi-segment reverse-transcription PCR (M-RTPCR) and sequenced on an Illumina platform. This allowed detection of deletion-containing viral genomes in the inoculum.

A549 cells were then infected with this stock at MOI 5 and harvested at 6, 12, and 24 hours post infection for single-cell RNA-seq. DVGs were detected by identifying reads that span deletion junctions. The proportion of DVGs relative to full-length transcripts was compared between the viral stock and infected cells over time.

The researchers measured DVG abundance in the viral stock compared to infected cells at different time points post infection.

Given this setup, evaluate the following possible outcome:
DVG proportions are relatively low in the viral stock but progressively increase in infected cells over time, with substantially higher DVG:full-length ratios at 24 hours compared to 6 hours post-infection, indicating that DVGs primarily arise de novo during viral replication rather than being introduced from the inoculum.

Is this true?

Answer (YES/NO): NO